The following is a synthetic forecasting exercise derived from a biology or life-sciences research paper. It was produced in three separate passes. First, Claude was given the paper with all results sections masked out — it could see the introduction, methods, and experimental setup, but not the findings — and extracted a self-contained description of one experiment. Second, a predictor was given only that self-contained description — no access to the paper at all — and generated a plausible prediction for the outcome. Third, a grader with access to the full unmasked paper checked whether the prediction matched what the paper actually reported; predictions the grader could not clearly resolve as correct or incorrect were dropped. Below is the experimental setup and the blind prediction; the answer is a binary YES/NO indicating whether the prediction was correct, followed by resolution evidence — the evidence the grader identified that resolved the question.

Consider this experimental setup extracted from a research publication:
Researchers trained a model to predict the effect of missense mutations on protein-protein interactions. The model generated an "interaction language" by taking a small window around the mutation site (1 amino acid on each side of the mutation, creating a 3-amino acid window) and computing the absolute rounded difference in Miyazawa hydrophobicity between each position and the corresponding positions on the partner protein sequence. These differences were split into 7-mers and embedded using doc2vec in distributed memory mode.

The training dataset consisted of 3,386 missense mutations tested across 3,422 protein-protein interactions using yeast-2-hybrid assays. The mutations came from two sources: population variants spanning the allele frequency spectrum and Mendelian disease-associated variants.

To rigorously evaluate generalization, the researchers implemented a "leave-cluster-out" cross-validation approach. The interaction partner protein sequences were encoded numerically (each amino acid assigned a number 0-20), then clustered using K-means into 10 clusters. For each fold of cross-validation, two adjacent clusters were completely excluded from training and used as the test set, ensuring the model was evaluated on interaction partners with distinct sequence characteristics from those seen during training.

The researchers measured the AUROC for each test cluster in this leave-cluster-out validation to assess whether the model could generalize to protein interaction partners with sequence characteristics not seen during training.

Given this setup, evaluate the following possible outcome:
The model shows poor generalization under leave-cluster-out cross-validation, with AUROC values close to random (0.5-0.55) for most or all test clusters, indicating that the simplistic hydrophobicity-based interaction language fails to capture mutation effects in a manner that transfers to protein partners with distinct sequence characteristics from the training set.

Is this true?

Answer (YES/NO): NO